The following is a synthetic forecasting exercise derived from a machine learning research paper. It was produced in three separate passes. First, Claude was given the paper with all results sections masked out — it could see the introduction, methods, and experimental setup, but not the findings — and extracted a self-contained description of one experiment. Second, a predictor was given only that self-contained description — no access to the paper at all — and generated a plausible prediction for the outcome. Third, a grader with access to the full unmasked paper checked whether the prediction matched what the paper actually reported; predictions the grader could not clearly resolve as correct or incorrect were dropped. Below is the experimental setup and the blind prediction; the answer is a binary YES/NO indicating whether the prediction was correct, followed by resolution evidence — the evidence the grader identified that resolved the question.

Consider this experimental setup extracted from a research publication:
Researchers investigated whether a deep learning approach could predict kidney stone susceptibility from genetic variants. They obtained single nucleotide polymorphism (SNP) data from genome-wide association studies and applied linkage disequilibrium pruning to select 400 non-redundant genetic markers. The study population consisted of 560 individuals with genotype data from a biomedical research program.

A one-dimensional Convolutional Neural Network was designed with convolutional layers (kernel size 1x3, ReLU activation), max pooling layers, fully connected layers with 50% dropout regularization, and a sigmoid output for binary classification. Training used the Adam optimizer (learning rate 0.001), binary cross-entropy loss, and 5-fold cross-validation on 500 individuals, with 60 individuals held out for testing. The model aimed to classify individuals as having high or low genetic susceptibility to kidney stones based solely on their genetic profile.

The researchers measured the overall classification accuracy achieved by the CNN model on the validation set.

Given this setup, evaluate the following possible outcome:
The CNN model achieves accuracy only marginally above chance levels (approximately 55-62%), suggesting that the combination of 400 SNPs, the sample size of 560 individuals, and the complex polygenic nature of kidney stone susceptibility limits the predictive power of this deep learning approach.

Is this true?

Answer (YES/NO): YES